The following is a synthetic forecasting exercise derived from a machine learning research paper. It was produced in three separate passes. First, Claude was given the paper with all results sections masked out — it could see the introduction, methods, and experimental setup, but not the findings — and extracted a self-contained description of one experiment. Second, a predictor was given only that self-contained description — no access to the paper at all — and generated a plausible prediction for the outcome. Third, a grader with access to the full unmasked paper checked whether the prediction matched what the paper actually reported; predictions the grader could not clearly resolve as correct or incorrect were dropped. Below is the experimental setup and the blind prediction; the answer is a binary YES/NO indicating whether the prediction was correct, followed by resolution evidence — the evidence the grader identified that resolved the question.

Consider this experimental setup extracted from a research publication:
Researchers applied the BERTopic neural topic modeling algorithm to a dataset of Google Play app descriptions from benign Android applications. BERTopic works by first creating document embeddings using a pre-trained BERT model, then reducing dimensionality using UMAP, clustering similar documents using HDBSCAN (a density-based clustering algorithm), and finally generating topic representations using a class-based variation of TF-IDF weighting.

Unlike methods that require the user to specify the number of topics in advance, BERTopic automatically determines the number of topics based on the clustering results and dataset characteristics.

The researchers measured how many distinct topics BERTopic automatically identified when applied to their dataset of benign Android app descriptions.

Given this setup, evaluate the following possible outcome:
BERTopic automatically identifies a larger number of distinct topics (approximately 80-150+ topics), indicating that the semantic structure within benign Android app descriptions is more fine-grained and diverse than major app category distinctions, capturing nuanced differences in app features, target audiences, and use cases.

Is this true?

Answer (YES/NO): NO